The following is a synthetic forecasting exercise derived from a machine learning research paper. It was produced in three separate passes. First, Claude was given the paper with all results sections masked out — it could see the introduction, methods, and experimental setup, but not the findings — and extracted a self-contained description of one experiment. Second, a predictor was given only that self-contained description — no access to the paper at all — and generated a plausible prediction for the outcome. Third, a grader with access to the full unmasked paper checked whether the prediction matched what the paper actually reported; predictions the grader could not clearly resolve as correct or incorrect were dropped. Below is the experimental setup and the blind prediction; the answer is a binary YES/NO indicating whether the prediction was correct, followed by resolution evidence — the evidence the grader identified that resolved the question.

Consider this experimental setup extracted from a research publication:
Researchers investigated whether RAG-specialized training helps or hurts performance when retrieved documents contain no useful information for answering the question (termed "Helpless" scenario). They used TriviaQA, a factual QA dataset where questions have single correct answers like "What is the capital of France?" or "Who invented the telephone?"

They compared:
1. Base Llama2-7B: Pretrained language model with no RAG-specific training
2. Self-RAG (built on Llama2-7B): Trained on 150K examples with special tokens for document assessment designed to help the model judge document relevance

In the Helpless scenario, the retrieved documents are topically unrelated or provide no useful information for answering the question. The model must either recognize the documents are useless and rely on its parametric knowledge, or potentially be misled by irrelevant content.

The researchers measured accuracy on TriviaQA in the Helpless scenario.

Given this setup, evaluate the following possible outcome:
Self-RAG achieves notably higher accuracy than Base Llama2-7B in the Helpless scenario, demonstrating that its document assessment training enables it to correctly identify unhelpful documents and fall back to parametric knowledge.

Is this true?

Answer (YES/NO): NO